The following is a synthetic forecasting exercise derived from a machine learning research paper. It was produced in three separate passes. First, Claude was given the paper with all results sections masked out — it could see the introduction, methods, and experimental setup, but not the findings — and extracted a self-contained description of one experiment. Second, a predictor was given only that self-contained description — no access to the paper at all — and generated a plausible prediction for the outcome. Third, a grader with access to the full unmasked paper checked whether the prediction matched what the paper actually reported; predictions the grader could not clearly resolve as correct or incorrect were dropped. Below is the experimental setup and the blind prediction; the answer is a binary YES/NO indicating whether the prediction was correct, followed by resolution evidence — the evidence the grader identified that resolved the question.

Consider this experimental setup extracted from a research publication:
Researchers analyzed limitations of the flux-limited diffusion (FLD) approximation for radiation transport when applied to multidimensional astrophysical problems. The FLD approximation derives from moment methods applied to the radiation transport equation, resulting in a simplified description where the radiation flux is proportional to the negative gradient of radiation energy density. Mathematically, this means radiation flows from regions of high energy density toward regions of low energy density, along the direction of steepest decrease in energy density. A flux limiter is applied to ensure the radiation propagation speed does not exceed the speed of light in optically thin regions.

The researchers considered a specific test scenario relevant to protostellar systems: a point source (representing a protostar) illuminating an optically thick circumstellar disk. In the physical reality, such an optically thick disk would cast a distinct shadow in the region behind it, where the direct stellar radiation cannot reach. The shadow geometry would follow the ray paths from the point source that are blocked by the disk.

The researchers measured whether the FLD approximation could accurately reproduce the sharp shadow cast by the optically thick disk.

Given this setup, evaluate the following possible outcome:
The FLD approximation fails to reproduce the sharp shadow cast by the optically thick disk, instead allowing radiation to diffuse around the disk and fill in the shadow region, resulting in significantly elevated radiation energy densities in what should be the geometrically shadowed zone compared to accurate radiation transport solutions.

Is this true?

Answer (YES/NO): YES